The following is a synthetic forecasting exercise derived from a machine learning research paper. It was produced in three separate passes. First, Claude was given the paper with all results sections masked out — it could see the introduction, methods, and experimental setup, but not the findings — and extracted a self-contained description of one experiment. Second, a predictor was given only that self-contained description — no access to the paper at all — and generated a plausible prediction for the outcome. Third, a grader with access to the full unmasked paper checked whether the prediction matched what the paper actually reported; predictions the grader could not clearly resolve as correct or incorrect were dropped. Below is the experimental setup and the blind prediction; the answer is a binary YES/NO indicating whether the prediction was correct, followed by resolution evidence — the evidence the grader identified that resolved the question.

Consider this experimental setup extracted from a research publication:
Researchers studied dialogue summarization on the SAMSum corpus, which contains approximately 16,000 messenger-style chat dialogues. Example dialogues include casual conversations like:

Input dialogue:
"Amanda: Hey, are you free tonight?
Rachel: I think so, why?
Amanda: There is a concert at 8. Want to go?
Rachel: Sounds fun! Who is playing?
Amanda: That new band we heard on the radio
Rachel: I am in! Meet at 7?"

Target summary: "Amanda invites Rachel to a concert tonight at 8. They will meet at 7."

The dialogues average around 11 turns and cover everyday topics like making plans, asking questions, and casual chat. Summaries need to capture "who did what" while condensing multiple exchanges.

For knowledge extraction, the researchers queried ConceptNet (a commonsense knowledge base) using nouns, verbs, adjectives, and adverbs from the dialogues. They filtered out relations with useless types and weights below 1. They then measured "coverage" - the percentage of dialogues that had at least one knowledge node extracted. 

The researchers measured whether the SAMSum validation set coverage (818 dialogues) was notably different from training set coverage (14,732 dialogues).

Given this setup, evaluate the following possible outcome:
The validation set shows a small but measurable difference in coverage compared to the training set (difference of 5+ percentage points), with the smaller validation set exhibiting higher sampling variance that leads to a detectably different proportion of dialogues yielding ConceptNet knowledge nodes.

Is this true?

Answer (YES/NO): NO